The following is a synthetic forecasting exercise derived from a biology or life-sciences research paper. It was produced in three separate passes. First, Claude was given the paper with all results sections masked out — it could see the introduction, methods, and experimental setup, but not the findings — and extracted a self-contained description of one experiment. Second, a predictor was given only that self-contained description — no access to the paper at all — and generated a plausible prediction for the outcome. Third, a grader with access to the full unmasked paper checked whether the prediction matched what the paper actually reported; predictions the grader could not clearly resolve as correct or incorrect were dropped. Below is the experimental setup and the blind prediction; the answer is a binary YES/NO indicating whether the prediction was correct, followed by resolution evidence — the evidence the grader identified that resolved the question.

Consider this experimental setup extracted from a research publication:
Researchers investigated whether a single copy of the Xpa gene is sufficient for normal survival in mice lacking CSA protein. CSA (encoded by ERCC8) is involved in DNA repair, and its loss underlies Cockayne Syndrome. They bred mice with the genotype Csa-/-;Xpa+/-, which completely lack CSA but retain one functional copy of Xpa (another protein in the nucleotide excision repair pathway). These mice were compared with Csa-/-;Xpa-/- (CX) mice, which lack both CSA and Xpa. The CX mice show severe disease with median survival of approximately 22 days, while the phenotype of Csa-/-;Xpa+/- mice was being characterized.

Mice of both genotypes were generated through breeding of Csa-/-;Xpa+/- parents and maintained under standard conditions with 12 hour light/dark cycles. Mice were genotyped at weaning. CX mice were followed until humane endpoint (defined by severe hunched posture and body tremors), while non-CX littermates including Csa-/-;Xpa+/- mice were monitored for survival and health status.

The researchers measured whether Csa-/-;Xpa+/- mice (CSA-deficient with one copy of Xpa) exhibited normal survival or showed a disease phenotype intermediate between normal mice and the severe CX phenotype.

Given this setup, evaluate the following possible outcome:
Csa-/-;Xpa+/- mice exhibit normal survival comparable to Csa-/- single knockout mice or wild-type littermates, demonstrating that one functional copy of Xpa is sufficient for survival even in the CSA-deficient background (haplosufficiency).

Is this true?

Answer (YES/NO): YES